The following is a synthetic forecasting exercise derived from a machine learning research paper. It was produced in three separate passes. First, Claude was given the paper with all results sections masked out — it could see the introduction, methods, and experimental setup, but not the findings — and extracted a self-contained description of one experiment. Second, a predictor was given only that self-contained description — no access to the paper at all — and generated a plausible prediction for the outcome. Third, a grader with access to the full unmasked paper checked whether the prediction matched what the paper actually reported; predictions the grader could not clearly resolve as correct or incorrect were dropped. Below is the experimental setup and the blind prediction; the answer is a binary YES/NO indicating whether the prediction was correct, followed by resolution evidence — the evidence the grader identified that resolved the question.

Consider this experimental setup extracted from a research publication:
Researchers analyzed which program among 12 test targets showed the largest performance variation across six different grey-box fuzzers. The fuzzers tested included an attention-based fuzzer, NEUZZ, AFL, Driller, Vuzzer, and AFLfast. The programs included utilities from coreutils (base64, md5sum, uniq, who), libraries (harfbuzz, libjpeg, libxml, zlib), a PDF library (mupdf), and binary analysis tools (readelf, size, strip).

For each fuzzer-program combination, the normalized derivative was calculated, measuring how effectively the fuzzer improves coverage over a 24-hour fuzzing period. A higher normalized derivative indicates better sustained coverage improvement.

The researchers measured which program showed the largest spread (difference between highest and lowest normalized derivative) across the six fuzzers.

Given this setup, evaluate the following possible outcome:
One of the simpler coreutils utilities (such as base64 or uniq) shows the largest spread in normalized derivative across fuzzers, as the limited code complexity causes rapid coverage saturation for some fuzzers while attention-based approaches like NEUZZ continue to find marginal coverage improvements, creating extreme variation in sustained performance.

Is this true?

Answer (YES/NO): NO